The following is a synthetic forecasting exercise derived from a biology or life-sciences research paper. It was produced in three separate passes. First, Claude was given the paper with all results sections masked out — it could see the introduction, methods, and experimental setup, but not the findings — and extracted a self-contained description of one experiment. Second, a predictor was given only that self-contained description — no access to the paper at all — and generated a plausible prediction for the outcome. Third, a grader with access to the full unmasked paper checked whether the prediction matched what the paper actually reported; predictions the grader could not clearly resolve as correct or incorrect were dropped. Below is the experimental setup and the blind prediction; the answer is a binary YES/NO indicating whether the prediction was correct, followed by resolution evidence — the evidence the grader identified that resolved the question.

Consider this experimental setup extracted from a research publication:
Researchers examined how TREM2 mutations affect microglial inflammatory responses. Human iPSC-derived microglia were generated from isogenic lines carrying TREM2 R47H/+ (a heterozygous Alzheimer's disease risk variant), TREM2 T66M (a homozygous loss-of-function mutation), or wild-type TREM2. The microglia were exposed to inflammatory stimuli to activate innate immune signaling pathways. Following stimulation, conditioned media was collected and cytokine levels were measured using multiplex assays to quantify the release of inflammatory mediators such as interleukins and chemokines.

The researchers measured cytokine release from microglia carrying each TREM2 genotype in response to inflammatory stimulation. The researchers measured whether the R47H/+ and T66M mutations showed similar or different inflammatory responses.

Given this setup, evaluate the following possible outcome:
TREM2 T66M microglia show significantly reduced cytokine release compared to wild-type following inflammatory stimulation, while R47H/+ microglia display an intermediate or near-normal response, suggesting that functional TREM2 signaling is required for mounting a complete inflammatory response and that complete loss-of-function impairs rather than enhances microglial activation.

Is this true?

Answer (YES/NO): NO